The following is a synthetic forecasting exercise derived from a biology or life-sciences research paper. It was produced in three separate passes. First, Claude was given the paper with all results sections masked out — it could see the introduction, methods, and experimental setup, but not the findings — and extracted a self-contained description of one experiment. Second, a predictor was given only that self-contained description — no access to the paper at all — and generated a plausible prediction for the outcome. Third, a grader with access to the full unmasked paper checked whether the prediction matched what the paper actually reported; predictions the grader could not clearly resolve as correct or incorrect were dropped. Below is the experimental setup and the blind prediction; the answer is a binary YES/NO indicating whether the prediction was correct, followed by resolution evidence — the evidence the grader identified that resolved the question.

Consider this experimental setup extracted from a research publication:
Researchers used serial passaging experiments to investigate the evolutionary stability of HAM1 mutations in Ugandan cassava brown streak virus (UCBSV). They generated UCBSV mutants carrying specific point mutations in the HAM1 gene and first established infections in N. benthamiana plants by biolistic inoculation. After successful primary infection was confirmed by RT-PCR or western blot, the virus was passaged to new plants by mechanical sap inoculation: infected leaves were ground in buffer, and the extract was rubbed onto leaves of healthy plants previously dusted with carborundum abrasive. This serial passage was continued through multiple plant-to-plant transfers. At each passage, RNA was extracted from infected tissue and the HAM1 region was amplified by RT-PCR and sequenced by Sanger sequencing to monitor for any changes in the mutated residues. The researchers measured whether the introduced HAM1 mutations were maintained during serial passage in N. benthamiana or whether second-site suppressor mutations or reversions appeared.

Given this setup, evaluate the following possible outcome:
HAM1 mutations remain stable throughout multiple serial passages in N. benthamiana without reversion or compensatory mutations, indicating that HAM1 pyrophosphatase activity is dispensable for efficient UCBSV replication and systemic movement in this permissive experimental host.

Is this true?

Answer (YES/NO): NO